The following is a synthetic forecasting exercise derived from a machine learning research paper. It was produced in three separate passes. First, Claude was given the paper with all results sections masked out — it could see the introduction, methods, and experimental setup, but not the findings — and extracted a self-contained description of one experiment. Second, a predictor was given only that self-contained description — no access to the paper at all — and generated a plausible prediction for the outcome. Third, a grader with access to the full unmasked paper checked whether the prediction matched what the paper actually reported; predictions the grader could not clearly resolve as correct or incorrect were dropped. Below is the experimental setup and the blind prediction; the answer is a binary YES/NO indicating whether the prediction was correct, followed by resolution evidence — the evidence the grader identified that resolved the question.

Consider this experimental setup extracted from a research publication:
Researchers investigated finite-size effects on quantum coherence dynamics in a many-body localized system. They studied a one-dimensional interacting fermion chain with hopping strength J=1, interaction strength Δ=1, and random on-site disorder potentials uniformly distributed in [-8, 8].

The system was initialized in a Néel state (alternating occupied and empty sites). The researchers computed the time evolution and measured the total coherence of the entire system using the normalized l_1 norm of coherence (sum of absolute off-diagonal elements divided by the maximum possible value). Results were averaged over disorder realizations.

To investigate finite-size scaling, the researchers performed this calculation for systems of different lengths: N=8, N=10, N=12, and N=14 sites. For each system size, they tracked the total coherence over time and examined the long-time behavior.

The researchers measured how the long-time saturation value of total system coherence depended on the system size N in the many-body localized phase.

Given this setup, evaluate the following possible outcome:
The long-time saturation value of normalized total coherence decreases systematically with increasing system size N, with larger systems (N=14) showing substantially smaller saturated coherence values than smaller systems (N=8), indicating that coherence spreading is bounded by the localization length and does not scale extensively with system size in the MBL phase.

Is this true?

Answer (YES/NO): YES